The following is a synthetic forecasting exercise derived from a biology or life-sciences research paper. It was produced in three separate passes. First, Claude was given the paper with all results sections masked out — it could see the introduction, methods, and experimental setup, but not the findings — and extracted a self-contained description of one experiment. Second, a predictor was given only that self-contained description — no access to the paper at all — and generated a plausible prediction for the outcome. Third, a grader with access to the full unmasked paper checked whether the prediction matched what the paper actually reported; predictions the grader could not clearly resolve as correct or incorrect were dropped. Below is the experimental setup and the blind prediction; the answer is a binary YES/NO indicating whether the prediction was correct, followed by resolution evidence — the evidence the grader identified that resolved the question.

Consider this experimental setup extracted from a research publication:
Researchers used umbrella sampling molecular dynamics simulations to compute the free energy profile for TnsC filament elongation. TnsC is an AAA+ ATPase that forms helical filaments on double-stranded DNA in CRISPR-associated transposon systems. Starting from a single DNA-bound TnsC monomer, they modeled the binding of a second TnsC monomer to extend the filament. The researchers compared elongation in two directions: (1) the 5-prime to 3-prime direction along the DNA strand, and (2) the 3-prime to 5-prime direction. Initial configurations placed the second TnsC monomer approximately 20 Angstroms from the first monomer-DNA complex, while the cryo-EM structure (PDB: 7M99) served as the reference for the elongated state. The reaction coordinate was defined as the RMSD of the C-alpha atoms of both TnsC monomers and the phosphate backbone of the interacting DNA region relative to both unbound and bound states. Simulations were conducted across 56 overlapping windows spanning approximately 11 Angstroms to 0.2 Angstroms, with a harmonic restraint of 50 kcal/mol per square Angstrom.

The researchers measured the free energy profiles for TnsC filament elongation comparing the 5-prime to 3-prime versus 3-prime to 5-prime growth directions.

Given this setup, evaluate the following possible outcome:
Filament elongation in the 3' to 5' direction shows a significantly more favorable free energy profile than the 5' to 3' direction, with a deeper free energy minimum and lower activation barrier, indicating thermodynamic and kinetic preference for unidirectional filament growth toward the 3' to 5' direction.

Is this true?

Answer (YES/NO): NO